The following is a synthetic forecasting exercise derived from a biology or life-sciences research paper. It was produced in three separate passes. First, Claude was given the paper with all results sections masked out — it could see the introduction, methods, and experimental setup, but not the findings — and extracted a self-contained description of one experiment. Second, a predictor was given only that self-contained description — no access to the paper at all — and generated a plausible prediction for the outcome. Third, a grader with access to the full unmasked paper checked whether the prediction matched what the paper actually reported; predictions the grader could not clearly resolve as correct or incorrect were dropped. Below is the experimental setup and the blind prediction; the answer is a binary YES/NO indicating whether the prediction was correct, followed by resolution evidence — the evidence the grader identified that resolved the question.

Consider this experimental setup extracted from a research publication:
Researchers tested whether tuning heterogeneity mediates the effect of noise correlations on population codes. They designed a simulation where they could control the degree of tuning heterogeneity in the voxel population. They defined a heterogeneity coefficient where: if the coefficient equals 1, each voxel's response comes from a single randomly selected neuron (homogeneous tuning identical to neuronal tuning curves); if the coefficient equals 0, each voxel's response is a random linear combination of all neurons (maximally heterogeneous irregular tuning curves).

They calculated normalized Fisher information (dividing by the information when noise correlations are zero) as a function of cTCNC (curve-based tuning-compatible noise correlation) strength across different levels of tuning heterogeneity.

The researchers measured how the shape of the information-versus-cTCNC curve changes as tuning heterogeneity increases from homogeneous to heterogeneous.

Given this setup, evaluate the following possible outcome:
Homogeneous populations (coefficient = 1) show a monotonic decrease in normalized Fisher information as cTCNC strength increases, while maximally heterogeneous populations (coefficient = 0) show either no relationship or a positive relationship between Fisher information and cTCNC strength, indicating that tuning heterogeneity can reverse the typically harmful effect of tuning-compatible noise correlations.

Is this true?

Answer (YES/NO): NO